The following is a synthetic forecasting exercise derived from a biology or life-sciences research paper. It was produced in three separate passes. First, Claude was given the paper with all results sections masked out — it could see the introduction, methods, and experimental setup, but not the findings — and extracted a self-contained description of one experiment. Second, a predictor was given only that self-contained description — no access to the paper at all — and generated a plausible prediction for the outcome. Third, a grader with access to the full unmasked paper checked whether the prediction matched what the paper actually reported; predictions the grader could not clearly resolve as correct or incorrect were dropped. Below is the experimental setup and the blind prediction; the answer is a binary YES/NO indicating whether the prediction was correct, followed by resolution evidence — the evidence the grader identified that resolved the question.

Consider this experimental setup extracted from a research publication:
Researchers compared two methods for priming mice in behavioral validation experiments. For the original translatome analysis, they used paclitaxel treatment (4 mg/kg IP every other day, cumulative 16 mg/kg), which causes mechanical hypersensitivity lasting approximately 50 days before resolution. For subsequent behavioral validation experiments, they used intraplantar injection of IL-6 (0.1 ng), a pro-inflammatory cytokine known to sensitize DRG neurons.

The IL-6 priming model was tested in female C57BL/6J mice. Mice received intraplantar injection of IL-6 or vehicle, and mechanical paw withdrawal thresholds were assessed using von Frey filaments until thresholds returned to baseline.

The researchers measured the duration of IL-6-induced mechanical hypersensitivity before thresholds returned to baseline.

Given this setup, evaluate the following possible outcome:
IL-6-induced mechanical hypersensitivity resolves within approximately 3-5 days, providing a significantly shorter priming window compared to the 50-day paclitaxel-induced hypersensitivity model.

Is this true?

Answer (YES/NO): YES